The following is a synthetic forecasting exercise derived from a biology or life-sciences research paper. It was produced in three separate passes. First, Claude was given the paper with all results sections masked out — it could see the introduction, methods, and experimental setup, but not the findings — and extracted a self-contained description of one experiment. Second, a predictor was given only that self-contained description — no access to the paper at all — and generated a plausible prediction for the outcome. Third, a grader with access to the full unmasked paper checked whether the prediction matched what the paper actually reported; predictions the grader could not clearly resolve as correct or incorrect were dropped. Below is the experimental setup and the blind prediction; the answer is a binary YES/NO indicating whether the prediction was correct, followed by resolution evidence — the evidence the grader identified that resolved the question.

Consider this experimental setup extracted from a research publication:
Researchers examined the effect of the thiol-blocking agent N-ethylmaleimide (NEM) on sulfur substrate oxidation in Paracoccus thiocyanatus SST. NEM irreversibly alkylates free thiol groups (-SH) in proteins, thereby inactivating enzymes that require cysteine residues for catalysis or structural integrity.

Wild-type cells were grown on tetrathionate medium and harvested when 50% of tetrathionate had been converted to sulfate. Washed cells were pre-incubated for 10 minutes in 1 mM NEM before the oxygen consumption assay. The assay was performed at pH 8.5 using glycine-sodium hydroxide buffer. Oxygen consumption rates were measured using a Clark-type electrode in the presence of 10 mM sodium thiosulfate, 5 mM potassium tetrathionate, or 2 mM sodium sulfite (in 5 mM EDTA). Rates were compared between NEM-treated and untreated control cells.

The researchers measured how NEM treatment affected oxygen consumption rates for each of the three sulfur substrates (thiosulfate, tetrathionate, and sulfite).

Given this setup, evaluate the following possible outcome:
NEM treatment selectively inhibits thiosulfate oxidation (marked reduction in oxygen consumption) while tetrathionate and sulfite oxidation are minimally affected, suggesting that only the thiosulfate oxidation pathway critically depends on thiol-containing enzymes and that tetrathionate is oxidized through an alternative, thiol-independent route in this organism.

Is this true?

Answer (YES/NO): NO